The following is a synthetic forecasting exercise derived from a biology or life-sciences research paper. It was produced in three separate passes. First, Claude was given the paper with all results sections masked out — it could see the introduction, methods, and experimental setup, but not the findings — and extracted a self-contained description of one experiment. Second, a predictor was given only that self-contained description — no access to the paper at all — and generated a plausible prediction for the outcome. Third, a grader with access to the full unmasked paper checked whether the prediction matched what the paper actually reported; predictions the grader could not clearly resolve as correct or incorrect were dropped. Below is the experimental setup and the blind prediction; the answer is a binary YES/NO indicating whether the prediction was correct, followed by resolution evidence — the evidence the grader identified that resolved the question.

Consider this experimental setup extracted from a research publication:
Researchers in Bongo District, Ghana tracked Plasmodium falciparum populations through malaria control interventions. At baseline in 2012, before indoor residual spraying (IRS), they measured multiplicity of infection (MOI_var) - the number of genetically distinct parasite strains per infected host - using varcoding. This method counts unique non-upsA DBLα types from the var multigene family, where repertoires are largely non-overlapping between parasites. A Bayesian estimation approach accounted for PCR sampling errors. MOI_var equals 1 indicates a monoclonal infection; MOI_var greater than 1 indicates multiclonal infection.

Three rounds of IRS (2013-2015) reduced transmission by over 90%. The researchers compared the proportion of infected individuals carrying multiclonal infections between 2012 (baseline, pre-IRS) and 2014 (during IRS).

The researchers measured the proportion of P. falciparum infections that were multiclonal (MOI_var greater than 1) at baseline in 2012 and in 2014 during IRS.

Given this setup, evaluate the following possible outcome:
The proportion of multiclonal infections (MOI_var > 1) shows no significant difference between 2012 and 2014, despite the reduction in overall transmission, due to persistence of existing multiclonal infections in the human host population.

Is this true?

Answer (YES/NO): NO